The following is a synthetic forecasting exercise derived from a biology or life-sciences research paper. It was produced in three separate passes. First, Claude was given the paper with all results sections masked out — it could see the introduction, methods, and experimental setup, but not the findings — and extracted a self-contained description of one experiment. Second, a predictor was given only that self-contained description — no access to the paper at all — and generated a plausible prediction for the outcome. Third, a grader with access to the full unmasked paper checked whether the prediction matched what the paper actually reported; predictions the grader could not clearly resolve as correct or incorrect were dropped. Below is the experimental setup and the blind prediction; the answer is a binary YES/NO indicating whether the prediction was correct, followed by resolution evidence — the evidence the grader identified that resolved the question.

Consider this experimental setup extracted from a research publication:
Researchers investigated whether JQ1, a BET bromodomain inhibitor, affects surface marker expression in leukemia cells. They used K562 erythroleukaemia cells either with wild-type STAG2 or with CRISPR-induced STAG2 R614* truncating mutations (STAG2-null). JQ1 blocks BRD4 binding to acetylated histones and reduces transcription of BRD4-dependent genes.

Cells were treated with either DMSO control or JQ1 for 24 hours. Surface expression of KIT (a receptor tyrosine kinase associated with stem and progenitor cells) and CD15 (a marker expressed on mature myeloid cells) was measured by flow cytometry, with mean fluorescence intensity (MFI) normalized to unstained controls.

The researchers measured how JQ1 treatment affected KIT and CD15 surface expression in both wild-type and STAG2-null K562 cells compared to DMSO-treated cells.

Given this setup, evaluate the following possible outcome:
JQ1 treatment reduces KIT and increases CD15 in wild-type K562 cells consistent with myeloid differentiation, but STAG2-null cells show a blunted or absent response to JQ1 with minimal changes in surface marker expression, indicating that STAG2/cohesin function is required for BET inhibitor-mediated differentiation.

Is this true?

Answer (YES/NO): NO